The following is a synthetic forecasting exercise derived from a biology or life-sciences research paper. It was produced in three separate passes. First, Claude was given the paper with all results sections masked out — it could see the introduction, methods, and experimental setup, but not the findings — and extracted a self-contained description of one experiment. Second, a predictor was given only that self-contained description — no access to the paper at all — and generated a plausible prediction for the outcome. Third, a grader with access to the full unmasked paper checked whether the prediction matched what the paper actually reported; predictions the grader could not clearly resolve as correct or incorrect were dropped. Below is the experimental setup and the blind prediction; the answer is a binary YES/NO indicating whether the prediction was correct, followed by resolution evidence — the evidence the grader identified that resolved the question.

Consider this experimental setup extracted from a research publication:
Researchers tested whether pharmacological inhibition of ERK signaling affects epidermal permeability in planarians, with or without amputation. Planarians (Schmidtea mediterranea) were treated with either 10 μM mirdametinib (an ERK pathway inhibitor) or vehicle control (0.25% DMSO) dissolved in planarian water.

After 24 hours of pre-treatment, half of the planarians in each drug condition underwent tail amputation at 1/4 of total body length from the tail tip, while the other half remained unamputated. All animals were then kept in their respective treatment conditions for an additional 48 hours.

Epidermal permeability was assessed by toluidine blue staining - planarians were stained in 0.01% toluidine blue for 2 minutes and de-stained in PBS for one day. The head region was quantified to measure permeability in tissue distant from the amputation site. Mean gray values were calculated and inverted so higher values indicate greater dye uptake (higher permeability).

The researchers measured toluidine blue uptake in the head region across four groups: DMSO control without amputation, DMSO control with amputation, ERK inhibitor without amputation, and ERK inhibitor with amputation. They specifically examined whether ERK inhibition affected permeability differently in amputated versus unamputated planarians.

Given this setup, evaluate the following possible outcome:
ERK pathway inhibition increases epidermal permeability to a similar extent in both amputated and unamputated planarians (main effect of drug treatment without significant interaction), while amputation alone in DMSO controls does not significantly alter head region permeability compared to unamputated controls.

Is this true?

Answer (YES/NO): NO